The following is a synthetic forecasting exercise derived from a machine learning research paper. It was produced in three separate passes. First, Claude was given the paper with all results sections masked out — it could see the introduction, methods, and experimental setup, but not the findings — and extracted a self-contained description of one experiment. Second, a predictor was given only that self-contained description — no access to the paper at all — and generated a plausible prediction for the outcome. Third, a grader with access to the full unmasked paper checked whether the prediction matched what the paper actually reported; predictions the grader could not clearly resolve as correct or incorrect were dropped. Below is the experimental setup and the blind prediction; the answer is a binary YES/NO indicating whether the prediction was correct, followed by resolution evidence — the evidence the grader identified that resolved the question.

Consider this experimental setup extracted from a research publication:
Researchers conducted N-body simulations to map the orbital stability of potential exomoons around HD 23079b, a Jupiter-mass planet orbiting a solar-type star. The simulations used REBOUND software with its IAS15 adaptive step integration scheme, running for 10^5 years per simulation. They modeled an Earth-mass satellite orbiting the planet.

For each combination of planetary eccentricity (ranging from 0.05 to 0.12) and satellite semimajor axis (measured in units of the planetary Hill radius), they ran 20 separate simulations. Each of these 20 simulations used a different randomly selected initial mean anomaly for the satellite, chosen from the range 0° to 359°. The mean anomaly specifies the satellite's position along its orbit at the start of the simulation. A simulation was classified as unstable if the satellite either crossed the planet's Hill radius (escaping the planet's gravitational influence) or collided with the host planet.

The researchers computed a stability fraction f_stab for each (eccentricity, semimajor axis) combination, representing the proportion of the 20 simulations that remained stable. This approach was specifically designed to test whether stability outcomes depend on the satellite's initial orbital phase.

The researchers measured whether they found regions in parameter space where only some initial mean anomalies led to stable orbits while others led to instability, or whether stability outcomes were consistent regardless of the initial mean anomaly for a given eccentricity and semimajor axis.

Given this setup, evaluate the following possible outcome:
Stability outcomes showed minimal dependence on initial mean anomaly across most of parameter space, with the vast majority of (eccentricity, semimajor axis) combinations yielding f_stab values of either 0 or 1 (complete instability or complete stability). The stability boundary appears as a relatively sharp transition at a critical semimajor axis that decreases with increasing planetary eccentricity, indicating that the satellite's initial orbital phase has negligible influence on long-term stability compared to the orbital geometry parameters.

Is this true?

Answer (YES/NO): NO